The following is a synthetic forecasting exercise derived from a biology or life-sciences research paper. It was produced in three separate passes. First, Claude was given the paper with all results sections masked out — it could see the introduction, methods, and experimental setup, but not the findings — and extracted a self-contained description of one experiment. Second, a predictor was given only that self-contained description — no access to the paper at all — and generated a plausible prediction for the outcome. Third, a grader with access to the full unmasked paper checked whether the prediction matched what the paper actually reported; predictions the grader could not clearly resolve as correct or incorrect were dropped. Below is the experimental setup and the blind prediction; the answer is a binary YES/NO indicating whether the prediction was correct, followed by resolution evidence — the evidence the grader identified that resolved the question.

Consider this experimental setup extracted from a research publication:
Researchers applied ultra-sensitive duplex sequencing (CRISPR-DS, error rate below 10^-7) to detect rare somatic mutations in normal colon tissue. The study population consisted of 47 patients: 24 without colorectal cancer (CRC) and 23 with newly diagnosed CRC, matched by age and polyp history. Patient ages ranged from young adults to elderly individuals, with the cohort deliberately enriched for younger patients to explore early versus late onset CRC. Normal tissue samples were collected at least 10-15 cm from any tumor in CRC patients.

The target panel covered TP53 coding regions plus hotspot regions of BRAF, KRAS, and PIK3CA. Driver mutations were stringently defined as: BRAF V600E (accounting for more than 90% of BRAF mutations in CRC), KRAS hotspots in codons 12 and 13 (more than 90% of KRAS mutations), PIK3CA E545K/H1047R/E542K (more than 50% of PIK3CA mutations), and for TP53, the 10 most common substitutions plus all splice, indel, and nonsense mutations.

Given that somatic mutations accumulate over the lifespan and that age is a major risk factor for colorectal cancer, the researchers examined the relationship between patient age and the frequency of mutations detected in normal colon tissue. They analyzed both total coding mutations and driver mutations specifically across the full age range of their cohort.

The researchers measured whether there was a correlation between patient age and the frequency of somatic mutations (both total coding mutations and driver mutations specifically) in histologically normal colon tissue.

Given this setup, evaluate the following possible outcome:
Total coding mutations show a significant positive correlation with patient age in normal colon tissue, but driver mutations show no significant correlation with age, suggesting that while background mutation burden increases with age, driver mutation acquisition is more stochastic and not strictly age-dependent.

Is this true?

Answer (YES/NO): NO